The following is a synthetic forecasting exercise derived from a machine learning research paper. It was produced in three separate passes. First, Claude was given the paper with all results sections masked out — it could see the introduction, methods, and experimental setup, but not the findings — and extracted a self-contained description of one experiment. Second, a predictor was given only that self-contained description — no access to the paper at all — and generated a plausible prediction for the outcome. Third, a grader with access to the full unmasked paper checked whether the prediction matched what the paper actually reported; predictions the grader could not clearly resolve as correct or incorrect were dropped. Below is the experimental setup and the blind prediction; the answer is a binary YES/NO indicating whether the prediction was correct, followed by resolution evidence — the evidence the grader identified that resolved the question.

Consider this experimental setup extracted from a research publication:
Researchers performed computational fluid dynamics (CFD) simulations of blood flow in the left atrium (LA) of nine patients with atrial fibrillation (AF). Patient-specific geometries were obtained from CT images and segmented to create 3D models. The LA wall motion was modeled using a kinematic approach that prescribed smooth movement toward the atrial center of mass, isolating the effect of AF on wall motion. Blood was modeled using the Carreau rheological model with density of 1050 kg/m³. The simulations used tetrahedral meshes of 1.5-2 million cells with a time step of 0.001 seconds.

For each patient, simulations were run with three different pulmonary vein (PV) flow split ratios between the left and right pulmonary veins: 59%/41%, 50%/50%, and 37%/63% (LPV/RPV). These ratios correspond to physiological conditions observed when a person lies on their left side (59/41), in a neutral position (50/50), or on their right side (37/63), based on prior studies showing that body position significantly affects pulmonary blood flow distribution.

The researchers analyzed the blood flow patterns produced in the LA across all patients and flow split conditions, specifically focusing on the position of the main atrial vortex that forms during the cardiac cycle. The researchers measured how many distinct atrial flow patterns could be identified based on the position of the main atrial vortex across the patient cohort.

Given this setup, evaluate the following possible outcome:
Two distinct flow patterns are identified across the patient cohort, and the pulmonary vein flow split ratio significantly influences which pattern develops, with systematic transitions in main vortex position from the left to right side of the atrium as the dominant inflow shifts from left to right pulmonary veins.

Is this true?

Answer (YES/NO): NO